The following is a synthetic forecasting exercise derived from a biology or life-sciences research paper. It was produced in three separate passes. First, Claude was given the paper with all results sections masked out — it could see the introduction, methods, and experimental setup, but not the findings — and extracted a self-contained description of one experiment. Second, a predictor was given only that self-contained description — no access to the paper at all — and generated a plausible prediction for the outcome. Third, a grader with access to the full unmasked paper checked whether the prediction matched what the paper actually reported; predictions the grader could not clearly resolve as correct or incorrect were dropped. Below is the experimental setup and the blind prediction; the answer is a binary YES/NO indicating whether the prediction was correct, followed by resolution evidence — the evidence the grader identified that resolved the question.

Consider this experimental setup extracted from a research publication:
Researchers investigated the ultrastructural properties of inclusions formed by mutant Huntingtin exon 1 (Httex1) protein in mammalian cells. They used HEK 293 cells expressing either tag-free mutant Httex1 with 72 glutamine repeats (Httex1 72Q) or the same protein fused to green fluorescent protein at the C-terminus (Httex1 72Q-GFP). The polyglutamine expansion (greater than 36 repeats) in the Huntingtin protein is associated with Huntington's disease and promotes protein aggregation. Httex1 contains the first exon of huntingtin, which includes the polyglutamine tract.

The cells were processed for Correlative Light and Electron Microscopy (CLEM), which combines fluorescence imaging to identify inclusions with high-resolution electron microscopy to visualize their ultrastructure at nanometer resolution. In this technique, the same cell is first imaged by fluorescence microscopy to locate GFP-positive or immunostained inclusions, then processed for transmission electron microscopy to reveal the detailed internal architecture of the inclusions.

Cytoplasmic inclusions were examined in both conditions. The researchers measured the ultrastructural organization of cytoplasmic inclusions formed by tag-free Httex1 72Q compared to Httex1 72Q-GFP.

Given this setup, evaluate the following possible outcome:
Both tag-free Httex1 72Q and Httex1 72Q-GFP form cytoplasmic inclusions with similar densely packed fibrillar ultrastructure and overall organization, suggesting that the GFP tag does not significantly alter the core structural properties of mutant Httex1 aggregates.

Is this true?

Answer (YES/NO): NO